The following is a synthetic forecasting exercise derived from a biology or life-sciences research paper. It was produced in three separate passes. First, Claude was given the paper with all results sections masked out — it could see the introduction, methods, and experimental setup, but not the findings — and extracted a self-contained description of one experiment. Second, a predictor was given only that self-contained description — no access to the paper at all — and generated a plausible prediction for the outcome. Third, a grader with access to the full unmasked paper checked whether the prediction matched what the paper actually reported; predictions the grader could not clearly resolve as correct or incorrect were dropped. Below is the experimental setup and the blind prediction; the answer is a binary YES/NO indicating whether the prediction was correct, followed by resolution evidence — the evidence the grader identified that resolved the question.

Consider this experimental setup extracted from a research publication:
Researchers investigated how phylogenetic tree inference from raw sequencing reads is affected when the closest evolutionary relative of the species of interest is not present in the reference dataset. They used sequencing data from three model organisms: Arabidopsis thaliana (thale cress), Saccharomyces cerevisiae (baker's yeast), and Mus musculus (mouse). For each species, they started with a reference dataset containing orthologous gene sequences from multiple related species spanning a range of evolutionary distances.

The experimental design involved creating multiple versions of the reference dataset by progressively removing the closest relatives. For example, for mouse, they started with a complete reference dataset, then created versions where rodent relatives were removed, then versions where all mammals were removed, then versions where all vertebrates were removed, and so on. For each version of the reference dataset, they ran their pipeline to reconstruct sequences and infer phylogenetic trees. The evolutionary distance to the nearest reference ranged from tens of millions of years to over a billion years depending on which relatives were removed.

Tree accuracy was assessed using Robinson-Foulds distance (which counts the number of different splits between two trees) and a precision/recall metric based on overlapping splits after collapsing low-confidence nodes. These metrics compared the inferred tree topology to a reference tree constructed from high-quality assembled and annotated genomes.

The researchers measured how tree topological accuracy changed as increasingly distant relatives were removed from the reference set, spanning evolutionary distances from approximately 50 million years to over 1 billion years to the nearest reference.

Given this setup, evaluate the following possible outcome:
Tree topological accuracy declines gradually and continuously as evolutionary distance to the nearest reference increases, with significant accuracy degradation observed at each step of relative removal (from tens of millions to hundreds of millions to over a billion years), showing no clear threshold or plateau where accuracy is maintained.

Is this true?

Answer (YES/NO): NO